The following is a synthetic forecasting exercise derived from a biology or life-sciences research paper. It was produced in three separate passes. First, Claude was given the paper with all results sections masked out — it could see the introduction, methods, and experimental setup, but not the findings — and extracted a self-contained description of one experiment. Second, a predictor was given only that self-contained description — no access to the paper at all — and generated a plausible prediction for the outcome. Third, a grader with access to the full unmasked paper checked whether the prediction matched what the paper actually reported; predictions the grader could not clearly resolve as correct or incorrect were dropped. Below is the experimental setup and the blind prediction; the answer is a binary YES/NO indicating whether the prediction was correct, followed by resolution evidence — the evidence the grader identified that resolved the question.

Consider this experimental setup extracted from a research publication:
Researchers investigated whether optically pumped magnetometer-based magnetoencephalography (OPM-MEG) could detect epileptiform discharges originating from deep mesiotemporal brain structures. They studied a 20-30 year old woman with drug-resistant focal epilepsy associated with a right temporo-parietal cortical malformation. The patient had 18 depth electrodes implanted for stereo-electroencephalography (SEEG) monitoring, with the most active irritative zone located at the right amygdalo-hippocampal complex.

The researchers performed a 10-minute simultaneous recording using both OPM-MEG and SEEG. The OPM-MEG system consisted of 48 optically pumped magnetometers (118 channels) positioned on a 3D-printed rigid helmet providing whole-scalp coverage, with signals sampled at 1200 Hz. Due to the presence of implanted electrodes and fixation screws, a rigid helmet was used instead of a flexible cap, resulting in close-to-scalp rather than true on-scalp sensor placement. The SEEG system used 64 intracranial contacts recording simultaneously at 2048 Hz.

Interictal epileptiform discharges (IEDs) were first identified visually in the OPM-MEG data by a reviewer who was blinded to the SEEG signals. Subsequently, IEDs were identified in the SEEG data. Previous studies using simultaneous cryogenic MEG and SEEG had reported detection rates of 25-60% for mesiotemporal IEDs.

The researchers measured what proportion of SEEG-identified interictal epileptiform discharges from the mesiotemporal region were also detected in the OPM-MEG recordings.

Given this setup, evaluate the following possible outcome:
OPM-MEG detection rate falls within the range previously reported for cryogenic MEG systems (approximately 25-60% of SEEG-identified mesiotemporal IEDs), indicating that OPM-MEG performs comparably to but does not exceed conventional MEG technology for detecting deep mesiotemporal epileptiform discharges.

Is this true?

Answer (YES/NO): YES